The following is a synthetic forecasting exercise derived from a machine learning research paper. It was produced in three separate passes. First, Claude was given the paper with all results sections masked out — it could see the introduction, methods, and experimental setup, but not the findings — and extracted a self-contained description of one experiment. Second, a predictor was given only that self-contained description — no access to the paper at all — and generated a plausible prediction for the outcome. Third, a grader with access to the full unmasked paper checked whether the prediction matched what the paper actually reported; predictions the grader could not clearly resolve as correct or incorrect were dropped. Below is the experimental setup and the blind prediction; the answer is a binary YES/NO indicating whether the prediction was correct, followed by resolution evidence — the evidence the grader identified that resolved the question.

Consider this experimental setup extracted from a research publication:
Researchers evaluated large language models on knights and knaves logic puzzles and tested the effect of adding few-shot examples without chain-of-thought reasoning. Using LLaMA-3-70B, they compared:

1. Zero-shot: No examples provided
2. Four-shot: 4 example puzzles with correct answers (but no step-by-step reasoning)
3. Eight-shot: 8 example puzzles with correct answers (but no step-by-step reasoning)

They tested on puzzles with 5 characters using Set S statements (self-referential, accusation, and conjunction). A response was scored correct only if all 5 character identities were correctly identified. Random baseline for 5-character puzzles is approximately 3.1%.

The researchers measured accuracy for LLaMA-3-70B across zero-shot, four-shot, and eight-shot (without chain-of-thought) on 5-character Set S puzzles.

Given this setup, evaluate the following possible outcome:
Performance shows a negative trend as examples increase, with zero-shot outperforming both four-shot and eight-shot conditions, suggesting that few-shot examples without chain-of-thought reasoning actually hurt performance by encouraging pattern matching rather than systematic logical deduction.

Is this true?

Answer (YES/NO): NO